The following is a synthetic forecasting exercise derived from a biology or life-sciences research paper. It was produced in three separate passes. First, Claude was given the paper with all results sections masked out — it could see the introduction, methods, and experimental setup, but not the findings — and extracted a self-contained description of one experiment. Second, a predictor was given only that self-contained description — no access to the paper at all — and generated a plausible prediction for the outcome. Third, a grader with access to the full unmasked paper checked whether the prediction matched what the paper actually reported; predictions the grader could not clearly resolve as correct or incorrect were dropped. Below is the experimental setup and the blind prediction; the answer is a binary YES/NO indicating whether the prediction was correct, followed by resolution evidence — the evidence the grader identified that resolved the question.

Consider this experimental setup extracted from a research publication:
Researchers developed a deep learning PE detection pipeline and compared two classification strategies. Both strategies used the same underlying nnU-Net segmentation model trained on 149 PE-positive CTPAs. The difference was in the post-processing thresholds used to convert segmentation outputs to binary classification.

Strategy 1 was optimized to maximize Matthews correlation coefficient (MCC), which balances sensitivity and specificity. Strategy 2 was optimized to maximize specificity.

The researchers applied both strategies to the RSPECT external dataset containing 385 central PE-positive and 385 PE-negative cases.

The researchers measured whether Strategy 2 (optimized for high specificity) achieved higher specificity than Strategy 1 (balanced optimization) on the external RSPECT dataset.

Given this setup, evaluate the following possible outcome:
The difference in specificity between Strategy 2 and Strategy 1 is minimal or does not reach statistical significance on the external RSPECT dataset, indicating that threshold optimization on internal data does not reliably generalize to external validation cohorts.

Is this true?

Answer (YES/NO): NO